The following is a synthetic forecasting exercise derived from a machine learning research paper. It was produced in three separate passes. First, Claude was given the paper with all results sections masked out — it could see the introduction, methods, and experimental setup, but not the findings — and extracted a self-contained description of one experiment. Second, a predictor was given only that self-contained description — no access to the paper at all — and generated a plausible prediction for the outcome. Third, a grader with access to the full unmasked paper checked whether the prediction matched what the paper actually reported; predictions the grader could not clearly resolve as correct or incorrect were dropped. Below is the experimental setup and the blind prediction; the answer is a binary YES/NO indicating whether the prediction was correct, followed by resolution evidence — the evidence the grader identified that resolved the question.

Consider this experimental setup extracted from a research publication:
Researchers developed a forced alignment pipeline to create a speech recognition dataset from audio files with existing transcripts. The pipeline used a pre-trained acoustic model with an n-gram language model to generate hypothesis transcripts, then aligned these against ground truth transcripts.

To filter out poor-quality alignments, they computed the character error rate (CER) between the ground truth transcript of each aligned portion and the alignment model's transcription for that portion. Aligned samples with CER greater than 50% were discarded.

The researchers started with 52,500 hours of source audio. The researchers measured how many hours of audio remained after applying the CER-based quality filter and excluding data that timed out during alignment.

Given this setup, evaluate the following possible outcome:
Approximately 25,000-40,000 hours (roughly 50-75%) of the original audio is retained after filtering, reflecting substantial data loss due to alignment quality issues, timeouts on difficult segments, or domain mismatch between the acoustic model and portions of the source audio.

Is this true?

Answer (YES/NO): YES